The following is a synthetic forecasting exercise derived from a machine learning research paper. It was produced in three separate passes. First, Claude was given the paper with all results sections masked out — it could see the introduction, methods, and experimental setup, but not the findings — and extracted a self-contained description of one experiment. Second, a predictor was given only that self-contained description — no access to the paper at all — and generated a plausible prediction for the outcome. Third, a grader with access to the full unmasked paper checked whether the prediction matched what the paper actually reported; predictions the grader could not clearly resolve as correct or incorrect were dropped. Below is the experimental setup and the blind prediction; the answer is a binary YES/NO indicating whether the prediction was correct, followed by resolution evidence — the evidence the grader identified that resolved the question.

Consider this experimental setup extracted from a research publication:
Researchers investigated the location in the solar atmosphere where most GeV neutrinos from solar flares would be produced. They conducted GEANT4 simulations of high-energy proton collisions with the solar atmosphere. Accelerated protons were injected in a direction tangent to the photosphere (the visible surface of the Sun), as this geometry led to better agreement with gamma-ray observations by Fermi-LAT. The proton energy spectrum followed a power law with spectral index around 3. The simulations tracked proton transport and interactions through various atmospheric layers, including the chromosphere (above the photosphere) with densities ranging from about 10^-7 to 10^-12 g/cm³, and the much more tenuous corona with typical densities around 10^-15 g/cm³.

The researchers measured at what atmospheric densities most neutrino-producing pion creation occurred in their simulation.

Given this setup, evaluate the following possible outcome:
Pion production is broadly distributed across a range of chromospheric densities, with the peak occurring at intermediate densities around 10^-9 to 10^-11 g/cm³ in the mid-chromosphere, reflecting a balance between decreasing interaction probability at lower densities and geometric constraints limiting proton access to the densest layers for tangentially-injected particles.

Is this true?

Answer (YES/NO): NO